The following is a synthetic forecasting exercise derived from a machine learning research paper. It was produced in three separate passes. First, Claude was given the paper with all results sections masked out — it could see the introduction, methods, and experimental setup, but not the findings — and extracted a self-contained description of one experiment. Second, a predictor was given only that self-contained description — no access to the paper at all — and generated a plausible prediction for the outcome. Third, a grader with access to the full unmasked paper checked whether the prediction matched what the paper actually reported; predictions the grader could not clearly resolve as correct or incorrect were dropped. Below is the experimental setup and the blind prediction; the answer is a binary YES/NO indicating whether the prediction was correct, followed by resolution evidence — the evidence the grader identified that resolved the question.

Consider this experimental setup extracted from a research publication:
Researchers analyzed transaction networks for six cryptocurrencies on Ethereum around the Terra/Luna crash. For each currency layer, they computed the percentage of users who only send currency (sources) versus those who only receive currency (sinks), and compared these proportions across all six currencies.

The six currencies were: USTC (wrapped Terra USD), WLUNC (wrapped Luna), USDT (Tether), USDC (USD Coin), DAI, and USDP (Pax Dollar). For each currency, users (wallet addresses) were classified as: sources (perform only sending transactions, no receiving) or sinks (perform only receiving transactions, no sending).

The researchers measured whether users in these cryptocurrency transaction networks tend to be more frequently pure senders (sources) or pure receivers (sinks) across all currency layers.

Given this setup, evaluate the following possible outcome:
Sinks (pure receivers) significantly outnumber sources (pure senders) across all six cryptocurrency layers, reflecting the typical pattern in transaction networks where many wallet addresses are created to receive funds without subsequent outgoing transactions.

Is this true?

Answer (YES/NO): NO